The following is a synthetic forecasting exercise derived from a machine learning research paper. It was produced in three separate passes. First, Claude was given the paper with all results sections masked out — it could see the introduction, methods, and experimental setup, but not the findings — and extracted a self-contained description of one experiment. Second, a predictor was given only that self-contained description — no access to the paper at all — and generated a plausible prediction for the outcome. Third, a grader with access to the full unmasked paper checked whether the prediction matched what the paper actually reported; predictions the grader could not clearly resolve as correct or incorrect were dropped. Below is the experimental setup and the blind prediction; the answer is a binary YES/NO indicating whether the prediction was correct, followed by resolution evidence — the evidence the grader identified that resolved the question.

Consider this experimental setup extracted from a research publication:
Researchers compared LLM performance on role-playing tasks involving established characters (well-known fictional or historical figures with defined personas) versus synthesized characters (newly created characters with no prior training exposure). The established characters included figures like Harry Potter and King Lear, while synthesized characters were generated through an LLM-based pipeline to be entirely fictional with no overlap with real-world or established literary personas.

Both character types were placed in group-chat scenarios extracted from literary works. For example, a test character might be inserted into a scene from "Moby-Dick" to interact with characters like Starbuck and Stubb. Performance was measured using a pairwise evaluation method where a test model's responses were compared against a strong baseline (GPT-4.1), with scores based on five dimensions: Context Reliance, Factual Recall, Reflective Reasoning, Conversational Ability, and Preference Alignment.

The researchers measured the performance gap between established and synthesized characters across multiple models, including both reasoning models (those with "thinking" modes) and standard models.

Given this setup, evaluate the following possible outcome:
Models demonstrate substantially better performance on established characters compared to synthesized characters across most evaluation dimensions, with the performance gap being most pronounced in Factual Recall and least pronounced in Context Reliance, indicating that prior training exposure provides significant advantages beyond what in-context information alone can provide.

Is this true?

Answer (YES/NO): NO